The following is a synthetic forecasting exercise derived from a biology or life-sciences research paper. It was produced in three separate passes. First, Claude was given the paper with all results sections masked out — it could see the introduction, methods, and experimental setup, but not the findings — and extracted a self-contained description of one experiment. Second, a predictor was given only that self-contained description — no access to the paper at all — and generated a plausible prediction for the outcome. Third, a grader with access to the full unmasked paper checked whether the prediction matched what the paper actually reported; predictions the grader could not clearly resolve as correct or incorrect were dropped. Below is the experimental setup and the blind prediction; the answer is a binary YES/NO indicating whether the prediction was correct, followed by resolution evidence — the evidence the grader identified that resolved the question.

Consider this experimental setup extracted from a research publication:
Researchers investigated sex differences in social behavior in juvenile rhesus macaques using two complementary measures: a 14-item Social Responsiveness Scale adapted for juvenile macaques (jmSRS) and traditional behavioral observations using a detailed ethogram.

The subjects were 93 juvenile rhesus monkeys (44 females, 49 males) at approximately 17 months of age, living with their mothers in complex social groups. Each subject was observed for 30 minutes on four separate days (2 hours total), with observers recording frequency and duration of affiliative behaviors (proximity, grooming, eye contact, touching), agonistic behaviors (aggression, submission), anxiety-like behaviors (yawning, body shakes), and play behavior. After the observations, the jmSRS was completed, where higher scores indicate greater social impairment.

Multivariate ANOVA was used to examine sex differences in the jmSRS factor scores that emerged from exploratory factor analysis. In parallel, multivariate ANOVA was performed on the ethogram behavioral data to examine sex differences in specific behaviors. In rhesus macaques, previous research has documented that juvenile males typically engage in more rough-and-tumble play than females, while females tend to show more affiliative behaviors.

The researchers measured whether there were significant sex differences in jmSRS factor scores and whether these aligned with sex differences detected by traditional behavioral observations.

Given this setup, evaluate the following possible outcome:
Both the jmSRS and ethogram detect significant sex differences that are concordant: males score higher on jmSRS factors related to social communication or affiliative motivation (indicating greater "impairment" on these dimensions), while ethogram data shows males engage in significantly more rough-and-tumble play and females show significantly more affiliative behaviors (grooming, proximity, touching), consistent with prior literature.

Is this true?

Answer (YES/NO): NO